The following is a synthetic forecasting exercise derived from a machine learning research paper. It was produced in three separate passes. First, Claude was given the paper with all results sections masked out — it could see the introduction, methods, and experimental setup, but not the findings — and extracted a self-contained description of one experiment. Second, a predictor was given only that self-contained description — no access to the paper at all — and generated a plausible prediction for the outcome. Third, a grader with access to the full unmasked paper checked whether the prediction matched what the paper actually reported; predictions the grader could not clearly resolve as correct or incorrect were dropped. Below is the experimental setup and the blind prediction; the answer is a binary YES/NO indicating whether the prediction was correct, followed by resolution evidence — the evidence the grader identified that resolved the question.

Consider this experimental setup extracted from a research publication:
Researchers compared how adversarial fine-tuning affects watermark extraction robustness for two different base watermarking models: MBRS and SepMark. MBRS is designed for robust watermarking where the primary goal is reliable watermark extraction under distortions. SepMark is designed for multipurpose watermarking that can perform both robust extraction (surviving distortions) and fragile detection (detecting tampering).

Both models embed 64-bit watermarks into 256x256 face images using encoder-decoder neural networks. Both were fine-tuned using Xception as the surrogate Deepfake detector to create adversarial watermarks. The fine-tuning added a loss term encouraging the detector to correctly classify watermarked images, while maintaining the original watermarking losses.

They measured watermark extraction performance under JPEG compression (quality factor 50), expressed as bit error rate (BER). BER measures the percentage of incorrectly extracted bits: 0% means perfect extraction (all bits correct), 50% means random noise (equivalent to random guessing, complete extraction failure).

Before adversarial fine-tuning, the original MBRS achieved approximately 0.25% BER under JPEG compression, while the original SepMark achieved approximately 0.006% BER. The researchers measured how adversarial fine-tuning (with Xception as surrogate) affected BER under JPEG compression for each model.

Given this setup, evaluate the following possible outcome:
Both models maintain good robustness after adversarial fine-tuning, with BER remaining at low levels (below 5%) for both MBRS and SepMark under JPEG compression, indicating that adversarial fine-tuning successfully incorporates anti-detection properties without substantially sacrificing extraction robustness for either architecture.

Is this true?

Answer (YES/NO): YES